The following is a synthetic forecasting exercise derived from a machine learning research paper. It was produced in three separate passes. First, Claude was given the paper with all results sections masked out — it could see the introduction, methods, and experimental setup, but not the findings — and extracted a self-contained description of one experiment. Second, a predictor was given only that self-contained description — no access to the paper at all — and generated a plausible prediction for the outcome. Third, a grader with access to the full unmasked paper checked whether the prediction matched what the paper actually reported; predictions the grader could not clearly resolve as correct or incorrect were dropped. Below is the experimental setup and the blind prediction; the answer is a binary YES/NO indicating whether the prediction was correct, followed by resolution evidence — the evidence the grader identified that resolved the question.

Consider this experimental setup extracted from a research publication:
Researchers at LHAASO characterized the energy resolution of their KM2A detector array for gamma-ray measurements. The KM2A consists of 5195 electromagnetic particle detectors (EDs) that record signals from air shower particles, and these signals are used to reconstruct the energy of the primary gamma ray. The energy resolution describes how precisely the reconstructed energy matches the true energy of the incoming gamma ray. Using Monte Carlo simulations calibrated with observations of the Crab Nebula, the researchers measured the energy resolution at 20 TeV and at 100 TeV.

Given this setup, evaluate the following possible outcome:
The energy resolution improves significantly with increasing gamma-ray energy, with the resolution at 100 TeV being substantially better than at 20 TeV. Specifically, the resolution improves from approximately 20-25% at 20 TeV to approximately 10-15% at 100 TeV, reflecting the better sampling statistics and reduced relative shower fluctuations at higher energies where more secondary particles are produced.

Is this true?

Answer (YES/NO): YES